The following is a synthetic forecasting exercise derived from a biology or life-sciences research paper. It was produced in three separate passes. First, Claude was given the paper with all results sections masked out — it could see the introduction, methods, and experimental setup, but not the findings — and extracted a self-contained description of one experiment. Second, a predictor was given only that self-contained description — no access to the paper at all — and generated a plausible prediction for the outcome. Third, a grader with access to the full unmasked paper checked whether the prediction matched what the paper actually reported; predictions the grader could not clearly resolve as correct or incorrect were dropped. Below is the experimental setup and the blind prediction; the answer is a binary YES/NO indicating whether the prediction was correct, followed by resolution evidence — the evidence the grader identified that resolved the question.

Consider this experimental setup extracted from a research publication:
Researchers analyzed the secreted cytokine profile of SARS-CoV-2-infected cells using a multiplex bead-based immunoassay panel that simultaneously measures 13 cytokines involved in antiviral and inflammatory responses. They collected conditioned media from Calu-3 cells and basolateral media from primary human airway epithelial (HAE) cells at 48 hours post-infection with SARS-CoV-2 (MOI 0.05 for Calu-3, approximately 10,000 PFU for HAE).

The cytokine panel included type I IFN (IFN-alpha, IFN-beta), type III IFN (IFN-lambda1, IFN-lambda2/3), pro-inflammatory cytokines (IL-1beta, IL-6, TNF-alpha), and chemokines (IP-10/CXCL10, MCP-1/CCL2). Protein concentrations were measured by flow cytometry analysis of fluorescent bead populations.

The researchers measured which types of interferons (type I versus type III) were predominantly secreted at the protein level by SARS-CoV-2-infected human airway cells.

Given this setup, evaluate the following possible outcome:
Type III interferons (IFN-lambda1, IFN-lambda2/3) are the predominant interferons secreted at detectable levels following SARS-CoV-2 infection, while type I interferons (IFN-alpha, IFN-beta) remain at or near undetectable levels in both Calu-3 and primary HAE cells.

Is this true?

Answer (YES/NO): NO